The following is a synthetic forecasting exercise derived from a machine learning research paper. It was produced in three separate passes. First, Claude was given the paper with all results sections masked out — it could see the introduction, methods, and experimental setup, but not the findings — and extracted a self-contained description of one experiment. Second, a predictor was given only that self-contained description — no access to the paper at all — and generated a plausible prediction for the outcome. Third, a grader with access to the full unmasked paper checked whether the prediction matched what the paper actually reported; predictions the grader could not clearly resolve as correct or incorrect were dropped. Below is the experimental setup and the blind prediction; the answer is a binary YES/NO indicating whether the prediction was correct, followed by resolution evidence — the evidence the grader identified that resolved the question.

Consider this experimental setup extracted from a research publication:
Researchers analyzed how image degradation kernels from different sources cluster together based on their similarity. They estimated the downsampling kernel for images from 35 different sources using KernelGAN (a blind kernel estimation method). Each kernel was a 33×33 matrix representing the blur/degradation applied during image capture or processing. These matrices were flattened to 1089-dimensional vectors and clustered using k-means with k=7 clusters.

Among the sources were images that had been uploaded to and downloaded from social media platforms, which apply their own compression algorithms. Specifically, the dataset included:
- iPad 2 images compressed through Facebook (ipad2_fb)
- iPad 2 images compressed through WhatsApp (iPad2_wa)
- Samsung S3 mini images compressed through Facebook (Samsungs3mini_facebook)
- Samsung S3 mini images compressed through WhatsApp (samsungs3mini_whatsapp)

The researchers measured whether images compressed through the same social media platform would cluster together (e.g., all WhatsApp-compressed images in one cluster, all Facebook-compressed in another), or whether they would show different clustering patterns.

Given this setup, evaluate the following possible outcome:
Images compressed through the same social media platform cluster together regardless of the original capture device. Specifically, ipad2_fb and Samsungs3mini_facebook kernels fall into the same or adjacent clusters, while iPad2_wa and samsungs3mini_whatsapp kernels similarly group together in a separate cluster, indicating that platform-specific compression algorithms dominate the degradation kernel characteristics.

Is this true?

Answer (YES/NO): NO